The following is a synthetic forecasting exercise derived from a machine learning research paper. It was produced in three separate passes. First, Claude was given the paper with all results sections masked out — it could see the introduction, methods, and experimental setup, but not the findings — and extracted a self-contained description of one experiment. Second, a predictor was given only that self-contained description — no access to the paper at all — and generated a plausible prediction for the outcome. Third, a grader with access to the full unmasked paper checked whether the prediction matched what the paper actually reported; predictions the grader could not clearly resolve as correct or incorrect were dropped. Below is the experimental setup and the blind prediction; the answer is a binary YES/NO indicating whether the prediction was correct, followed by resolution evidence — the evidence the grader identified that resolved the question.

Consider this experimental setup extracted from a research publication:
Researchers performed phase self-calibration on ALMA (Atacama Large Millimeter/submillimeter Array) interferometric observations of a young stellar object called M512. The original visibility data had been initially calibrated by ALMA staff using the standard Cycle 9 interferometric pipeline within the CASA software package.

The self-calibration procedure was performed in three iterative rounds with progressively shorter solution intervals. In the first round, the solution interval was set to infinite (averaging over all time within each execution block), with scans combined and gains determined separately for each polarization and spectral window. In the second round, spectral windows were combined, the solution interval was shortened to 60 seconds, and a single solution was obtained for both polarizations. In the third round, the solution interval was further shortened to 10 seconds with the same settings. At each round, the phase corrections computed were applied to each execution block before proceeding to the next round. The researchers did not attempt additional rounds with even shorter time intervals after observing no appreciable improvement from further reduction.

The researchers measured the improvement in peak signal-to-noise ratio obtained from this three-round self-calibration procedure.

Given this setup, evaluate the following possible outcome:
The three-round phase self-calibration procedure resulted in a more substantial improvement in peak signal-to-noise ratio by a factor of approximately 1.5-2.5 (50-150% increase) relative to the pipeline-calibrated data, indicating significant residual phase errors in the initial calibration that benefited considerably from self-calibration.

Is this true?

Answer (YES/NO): NO